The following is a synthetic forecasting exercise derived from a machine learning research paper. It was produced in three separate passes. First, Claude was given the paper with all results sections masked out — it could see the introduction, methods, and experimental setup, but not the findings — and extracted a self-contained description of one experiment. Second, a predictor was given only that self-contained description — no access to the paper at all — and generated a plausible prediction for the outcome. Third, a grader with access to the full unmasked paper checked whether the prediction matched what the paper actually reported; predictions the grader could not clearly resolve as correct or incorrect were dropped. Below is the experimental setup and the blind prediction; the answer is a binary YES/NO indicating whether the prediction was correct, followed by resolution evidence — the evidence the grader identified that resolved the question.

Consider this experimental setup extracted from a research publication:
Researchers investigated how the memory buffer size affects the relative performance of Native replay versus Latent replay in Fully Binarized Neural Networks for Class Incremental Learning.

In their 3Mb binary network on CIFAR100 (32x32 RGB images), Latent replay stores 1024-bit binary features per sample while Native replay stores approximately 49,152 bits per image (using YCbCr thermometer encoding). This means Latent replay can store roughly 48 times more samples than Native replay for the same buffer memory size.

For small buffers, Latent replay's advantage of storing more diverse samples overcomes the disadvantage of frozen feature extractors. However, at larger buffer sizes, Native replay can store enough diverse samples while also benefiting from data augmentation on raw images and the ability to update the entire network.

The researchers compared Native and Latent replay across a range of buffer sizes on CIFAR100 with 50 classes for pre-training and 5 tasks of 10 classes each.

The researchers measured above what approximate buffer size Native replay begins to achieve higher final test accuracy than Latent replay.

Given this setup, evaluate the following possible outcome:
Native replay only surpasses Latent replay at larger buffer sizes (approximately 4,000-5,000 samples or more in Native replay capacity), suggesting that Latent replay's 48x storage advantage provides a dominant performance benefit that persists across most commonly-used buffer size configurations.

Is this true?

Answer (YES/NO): NO